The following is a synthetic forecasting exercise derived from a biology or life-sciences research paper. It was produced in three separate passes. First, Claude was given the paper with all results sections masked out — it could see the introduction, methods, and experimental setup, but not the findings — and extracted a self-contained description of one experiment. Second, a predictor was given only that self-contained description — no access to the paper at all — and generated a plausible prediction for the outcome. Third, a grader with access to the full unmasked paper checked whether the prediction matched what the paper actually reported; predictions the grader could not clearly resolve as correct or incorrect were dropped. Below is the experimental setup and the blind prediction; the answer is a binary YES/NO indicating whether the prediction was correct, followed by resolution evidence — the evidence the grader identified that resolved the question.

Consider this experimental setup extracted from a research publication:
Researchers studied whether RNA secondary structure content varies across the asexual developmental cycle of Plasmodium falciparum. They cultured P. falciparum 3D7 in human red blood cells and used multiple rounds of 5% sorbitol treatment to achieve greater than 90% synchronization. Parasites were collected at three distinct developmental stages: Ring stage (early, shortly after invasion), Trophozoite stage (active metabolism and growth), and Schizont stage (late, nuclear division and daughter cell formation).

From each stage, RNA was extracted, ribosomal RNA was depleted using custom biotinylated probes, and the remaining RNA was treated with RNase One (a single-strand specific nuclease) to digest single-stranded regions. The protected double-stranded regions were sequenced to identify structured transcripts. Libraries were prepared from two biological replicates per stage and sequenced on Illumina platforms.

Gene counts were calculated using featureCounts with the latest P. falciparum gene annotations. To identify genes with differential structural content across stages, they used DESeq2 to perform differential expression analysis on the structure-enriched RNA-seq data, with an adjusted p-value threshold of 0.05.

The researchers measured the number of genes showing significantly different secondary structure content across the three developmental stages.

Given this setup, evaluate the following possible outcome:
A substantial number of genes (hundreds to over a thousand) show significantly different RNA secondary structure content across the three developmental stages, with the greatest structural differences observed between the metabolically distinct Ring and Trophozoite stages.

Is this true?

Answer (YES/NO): NO